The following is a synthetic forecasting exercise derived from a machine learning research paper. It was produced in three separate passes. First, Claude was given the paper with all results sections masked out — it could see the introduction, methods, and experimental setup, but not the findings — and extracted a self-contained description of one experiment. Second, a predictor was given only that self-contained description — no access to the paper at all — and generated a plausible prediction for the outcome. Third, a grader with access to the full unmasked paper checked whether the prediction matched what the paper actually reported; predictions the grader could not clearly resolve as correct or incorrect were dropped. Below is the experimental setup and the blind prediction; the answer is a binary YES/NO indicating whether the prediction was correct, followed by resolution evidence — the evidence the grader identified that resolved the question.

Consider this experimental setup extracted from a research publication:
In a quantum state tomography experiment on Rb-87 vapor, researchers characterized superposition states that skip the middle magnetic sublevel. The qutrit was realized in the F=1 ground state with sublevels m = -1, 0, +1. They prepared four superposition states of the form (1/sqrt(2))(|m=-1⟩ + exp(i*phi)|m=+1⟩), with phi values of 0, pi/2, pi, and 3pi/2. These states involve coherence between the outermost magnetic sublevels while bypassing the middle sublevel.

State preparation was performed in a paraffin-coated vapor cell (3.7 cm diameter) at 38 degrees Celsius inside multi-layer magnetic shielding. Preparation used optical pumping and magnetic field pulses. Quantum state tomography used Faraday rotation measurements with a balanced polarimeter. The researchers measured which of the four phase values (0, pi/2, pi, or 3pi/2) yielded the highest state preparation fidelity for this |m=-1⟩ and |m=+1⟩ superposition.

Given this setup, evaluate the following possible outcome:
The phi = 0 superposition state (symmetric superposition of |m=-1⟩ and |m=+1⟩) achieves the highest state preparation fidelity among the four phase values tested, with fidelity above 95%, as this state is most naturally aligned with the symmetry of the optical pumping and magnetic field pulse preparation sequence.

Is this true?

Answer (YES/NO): NO